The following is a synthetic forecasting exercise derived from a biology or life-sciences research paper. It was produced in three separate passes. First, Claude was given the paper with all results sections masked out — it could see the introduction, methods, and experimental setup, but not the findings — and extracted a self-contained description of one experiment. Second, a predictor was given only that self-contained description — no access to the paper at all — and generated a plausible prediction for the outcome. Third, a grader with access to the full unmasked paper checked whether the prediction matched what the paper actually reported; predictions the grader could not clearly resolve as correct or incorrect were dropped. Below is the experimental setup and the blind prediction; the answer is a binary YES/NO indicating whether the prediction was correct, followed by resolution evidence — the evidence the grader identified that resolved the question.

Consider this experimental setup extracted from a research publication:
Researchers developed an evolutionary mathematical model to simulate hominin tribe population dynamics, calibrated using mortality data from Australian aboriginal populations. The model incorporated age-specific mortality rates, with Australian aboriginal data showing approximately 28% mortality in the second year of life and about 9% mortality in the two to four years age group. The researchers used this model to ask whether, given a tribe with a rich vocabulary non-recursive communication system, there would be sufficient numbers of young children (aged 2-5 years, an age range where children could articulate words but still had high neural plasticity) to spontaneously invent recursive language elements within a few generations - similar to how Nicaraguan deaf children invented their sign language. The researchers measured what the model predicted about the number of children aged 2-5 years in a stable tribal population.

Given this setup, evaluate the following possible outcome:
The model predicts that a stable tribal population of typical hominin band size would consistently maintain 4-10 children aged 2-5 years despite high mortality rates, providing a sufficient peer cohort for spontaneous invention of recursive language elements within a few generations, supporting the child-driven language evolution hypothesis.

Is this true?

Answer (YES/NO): NO